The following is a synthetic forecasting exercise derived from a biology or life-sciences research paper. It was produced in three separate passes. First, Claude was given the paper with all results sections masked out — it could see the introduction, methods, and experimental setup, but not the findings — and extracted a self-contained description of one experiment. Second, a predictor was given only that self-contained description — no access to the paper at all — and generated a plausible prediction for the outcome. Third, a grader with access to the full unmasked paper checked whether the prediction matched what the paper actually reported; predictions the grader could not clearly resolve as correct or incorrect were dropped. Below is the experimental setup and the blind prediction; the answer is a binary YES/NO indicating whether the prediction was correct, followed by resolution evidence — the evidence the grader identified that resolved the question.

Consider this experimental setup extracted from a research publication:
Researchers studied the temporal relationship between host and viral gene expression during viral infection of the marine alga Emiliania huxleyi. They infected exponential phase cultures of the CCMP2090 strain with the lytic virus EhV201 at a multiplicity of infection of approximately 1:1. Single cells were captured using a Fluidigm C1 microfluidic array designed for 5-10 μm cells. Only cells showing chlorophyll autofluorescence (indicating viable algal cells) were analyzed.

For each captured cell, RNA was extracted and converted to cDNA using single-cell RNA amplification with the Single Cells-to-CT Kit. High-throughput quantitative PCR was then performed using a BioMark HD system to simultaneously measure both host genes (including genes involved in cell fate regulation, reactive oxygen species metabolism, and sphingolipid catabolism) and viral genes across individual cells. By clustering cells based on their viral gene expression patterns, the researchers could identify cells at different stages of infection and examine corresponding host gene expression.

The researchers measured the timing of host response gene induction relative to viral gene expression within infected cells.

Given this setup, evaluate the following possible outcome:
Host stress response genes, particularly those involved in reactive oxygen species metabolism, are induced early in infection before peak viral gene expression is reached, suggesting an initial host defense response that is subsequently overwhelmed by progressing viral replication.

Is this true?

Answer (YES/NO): YES